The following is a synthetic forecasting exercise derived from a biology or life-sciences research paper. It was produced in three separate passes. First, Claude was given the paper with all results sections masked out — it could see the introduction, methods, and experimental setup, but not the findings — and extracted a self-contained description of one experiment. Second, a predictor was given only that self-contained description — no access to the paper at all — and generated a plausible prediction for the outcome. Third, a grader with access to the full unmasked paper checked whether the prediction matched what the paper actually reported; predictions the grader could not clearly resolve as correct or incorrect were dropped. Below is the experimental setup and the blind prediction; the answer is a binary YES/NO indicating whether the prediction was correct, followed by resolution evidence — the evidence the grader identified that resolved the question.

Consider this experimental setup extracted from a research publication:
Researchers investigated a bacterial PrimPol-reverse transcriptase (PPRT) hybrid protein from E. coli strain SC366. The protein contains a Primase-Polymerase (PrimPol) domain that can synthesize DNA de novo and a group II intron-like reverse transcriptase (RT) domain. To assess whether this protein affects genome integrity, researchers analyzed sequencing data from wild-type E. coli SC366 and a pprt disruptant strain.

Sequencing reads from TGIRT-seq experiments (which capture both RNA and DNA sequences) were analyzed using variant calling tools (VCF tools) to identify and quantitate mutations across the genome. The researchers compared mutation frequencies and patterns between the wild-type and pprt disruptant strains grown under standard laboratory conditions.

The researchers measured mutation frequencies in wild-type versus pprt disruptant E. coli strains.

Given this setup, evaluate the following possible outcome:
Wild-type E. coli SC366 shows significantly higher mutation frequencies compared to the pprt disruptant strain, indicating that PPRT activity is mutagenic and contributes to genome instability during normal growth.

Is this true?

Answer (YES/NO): NO